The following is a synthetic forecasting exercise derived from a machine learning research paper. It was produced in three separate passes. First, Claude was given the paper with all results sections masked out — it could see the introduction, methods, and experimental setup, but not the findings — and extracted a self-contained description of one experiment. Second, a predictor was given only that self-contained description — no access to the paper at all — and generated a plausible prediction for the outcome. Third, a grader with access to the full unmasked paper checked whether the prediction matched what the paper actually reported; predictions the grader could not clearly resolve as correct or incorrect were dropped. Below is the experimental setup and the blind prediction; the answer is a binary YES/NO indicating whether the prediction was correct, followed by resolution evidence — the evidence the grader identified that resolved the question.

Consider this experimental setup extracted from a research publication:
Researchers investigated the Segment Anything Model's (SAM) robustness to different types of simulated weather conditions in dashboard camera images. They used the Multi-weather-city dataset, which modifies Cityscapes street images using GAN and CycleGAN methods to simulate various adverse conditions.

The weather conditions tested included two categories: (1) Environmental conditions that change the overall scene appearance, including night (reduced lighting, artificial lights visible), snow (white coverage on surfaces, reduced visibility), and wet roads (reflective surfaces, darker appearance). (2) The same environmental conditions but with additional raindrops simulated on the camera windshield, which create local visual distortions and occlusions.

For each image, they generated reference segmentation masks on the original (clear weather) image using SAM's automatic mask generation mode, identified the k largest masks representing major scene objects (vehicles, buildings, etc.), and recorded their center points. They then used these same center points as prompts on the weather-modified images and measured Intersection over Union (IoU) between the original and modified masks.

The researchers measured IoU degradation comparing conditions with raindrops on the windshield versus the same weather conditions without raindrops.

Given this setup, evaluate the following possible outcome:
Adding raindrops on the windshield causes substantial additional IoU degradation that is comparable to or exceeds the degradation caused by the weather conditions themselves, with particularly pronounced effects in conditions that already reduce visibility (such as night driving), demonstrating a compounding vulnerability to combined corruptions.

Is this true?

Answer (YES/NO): YES